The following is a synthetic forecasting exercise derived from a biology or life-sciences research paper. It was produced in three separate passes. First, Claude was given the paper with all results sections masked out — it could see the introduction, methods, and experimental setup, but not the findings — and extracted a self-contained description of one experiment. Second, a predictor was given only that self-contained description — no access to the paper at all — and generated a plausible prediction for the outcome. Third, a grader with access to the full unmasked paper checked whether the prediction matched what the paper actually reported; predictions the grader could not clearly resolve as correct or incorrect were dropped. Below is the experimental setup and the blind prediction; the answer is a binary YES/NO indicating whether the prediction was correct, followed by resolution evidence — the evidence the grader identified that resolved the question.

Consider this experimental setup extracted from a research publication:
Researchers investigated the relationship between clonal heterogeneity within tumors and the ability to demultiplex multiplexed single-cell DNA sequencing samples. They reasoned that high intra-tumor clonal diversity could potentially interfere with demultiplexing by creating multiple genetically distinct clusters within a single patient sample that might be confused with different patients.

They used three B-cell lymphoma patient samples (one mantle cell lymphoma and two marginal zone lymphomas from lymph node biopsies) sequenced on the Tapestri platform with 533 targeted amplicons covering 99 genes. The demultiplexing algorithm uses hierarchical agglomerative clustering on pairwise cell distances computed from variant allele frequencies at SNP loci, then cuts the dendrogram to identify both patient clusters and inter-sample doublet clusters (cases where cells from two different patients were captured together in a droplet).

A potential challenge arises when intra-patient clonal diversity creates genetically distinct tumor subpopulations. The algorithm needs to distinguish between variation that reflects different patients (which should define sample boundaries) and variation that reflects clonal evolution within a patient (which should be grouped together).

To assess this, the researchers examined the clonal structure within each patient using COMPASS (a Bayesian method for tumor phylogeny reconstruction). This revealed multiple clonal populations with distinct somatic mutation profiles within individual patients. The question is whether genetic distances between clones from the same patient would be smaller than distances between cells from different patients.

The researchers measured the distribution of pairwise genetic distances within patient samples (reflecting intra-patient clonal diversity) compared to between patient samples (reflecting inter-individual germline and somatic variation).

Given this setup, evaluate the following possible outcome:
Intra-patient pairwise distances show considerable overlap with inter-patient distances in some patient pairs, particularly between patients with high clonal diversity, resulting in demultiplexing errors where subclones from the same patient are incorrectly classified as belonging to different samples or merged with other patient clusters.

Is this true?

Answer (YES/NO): NO